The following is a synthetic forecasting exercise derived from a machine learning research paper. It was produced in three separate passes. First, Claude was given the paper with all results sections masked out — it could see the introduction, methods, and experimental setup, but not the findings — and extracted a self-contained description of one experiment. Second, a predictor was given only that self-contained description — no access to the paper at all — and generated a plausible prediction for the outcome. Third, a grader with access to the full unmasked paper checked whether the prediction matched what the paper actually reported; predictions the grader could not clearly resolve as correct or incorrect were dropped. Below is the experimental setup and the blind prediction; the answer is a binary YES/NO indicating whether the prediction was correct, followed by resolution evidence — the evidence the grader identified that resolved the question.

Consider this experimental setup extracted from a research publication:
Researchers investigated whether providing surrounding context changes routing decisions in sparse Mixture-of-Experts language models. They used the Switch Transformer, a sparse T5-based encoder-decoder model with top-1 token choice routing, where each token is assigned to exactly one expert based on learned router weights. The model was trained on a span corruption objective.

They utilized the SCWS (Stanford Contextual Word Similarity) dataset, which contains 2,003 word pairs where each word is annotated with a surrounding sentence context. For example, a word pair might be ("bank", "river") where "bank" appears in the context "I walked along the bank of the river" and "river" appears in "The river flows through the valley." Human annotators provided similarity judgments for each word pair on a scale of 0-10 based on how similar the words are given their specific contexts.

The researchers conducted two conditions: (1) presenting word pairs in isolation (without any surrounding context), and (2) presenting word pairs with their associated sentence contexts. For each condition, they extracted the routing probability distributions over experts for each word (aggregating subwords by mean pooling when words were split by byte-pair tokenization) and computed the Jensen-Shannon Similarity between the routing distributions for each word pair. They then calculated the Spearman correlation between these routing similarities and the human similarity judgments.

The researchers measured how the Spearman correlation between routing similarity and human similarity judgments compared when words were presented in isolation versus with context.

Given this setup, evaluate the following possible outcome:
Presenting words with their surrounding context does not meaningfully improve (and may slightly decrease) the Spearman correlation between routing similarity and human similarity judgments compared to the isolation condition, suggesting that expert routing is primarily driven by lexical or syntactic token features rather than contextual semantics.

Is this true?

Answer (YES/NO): NO